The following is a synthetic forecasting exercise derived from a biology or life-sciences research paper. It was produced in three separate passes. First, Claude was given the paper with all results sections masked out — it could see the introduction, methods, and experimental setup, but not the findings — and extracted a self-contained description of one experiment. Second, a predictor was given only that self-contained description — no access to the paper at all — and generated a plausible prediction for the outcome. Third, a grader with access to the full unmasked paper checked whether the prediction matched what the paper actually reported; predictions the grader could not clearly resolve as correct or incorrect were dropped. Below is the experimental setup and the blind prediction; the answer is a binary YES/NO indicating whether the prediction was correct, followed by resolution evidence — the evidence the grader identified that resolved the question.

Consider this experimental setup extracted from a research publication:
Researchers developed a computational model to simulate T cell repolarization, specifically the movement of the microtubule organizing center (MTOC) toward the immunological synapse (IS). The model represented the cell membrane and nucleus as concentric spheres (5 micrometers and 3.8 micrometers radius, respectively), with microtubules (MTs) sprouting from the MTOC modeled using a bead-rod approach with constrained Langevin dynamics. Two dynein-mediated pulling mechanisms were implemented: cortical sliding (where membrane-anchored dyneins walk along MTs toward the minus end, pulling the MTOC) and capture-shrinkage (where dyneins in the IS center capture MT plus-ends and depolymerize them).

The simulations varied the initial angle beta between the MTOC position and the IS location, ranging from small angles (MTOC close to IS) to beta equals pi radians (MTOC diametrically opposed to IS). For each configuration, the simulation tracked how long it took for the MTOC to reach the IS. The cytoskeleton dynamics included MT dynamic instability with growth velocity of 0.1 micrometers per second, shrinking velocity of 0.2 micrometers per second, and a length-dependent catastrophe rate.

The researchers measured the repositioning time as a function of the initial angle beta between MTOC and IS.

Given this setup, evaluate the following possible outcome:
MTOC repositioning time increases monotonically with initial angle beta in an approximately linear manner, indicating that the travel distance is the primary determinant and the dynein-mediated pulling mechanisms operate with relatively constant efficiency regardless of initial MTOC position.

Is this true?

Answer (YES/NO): NO